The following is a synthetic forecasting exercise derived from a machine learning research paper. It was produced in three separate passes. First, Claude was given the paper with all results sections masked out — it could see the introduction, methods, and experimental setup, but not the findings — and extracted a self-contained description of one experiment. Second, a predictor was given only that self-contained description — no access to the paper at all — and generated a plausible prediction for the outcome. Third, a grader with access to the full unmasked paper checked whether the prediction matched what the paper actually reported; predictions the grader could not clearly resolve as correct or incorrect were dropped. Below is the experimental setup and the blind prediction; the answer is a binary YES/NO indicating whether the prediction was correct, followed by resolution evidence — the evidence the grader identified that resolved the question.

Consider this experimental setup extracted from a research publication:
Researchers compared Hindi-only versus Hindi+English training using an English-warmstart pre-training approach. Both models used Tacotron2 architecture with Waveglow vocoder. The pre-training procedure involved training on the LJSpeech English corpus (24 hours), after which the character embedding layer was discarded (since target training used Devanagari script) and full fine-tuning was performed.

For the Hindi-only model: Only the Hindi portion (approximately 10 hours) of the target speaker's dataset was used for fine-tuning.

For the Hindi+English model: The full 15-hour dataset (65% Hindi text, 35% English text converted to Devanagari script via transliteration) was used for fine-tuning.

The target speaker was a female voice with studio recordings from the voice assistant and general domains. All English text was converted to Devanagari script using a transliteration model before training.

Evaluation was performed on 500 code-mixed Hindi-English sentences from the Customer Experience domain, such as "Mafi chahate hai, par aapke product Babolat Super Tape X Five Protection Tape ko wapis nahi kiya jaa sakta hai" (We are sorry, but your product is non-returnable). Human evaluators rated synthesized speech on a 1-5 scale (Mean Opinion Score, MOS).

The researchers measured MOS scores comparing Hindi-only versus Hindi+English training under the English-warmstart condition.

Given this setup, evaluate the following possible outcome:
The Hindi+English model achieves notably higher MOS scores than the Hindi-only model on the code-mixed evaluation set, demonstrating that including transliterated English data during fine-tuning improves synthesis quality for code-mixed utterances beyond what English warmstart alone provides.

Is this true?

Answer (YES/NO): YES